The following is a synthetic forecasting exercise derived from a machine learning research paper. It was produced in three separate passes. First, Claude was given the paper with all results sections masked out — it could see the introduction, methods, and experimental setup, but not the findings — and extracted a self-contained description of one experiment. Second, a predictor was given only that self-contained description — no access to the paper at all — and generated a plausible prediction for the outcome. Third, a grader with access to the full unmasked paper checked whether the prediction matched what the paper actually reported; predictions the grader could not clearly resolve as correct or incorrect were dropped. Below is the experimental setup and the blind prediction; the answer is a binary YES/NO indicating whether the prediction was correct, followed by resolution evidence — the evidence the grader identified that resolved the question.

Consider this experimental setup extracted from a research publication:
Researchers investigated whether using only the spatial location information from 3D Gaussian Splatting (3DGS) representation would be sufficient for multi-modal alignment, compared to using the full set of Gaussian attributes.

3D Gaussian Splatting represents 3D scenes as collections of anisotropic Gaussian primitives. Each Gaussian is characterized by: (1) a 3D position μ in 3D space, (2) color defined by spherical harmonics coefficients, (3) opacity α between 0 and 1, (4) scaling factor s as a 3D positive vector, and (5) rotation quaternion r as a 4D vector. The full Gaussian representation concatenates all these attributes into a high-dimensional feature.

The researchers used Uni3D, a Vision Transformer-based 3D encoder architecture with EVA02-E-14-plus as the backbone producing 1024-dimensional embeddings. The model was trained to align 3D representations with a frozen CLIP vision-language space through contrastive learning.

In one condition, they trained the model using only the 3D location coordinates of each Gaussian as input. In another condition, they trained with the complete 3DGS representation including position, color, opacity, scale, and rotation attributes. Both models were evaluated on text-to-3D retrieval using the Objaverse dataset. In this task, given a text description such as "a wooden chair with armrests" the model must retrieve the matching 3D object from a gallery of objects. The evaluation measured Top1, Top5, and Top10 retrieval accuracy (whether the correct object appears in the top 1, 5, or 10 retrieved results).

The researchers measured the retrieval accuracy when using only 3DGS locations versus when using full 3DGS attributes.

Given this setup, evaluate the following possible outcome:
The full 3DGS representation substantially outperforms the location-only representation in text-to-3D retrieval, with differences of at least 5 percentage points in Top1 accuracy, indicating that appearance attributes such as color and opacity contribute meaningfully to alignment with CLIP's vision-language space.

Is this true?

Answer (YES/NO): YES